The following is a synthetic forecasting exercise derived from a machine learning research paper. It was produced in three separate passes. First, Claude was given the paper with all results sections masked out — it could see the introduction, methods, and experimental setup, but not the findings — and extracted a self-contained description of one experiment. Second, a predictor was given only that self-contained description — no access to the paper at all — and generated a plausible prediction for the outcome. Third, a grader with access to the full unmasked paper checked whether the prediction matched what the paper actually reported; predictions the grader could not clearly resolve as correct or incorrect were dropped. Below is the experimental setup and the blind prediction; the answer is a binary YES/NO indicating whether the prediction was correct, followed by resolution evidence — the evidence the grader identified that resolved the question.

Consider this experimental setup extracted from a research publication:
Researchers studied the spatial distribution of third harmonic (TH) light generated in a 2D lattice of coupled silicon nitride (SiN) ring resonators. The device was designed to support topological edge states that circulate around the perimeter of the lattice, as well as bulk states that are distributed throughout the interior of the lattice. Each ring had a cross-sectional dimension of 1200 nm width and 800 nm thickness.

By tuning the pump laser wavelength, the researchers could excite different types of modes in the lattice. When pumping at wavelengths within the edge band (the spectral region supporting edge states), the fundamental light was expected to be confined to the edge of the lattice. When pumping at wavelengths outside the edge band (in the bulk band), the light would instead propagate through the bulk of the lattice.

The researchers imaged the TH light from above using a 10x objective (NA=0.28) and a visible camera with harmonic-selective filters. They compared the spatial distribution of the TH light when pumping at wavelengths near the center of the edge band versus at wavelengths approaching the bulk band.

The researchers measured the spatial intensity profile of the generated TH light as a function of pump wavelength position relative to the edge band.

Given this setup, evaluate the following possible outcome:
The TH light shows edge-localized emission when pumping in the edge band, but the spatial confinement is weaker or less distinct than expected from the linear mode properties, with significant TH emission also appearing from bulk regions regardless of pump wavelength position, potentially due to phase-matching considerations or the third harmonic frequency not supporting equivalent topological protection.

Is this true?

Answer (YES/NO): NO